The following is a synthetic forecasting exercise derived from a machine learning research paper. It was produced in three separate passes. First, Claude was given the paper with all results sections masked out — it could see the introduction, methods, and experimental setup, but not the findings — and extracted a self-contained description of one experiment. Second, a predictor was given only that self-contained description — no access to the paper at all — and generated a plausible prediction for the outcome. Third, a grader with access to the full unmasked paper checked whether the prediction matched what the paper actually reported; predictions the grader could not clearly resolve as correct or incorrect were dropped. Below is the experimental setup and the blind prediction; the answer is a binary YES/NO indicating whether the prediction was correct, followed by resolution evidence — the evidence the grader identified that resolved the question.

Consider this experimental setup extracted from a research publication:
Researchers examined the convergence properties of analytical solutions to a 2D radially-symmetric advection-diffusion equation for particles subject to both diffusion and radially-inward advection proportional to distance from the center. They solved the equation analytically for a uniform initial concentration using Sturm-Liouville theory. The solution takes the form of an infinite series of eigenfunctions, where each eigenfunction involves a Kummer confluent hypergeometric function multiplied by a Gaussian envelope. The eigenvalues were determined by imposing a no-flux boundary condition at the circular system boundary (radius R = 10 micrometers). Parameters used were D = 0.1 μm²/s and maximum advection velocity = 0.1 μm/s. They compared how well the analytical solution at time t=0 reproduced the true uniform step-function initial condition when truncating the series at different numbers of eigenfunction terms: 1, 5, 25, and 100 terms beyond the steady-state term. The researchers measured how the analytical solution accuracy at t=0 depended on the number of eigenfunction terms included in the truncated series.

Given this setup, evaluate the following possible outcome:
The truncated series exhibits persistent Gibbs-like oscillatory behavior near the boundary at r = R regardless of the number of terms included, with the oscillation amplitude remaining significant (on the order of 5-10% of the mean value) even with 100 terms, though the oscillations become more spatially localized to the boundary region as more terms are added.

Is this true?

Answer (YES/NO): NO